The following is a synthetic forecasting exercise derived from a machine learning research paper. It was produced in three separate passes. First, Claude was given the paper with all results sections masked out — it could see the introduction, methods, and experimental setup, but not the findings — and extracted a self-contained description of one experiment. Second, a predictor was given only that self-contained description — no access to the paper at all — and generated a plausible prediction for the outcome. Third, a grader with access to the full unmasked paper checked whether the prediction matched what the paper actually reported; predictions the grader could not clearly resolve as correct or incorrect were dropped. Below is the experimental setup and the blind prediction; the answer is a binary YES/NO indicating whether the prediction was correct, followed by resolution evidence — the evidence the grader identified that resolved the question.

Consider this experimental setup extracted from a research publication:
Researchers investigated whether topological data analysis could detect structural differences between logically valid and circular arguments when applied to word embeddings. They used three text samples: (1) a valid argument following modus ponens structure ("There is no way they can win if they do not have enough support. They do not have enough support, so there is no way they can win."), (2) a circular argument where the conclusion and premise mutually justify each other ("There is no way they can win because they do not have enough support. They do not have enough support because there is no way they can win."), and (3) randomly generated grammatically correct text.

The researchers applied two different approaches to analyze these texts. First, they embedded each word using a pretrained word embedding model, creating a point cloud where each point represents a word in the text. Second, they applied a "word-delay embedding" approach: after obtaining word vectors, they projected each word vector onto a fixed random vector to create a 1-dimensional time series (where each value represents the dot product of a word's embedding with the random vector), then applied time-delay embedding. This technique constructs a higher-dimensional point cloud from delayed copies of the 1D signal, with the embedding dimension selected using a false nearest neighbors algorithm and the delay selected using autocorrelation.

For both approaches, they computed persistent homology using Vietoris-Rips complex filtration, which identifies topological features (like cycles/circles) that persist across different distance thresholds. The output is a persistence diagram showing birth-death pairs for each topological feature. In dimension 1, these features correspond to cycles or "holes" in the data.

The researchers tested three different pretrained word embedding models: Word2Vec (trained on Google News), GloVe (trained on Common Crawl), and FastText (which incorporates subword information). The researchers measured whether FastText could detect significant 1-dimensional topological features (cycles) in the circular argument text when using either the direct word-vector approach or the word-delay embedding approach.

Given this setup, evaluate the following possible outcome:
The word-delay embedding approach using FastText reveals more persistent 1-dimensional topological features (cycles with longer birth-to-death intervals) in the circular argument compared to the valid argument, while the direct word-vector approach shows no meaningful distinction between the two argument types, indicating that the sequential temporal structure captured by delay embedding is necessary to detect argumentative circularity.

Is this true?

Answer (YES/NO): NO